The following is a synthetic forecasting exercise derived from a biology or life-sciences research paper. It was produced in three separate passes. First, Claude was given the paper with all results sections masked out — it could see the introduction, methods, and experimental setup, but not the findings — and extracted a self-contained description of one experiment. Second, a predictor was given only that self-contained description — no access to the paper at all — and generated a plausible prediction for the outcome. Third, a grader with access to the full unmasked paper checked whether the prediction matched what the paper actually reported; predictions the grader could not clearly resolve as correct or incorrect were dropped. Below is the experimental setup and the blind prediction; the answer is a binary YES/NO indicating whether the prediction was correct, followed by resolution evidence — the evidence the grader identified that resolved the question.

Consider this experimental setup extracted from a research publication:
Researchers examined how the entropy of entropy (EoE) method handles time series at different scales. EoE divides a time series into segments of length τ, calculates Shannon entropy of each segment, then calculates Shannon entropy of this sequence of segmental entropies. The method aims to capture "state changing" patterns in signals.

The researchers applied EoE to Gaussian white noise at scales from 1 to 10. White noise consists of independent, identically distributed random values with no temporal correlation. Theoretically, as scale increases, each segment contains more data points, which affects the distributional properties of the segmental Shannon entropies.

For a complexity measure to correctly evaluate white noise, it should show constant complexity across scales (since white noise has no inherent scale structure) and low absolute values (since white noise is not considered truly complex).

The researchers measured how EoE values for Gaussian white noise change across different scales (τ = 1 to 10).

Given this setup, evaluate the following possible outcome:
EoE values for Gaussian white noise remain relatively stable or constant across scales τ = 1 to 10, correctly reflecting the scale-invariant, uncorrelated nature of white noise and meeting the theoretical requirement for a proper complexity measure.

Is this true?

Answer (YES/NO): NO